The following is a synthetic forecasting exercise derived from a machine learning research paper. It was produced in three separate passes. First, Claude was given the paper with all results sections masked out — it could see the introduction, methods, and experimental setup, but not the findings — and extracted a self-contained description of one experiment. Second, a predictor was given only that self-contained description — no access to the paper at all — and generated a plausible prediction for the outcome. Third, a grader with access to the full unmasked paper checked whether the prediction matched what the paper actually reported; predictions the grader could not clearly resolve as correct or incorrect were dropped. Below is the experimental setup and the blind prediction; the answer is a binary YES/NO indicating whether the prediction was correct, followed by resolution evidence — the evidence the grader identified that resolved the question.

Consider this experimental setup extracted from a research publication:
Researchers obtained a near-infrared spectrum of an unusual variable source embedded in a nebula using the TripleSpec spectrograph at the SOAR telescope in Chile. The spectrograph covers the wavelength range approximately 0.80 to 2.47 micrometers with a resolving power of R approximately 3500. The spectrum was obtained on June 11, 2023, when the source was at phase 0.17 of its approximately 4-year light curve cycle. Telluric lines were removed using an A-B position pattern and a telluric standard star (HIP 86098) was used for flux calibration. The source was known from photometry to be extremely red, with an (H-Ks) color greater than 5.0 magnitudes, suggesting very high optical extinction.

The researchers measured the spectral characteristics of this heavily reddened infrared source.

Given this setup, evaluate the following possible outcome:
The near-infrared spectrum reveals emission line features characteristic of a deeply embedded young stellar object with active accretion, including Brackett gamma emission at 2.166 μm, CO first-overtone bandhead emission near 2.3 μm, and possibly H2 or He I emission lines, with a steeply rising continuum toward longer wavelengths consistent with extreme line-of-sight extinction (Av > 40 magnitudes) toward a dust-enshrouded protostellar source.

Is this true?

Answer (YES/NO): NO